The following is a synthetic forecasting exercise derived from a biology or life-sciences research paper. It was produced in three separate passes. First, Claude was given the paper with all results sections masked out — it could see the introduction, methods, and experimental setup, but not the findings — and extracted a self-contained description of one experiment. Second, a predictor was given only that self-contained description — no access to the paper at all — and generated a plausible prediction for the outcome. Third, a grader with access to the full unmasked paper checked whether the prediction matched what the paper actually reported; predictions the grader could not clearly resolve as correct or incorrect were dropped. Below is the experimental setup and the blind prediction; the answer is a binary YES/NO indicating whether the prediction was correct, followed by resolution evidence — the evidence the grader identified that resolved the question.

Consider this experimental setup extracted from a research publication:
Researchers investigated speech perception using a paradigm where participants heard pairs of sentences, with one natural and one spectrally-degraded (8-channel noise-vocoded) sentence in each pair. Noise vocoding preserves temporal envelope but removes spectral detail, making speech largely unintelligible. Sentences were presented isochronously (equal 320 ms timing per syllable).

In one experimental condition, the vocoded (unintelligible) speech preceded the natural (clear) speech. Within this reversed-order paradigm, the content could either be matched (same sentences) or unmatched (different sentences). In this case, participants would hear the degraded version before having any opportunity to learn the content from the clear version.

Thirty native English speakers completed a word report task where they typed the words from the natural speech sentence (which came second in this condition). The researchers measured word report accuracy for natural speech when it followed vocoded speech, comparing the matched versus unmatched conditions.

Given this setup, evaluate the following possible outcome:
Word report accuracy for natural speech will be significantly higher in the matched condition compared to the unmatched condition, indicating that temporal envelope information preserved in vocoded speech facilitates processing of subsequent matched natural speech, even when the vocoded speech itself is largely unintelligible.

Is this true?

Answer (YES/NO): NO